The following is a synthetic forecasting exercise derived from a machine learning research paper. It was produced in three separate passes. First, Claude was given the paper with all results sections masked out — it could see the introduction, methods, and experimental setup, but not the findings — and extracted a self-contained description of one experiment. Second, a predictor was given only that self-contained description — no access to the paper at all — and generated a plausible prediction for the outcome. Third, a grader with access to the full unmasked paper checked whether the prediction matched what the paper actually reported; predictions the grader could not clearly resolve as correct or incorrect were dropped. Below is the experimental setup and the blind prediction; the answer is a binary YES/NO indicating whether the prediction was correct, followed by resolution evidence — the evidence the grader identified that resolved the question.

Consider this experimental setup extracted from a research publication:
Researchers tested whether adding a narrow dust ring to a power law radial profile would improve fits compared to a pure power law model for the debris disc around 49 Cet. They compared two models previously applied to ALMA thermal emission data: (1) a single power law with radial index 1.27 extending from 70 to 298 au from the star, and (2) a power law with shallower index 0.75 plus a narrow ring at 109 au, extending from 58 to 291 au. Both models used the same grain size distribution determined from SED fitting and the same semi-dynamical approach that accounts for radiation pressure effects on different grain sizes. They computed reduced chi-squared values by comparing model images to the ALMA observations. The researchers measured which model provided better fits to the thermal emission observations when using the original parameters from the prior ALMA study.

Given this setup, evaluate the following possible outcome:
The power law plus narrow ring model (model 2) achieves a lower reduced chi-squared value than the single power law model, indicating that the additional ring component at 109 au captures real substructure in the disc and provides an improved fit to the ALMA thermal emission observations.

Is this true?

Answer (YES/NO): YES